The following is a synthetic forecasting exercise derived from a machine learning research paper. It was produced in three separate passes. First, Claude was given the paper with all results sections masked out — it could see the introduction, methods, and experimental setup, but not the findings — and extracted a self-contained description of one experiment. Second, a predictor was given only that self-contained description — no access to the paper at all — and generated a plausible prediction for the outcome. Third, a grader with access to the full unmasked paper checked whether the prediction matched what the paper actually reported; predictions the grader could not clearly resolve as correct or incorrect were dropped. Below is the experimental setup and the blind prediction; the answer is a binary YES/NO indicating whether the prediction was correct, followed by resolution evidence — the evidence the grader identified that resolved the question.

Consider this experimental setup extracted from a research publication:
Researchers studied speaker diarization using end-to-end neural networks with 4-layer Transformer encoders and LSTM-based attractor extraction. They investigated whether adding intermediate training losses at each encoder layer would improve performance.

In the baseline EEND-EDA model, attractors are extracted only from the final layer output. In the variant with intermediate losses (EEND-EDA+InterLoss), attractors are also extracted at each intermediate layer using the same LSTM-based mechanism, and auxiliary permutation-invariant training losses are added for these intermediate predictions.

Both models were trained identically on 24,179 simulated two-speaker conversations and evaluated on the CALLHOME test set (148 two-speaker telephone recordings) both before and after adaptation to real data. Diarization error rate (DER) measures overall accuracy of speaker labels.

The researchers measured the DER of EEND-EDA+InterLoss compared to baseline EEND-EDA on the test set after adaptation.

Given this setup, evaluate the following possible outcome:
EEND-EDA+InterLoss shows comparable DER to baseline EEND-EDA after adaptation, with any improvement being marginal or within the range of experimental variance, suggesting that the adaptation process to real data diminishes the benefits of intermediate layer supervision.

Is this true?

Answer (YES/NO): NO